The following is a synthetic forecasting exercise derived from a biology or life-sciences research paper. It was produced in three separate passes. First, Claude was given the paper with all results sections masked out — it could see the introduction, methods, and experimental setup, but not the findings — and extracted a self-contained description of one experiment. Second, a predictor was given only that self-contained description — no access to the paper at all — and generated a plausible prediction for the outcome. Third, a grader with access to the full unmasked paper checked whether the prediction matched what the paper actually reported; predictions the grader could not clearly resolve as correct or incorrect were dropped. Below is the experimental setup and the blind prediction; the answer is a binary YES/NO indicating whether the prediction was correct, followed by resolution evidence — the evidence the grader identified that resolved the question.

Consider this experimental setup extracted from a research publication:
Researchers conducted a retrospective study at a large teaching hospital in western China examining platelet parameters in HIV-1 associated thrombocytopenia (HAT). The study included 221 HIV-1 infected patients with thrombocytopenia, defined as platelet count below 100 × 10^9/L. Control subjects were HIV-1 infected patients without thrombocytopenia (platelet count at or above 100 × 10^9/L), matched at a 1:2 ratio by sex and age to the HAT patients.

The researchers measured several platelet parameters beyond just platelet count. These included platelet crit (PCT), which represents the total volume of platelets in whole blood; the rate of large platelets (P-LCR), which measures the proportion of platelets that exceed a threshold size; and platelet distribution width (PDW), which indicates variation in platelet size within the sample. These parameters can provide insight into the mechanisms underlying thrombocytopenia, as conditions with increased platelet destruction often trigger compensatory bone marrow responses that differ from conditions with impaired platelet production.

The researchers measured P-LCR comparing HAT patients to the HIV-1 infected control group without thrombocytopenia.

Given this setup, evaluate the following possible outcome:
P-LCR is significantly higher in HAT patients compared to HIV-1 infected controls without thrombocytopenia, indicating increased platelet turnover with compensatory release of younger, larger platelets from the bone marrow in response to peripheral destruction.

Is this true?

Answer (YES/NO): YES